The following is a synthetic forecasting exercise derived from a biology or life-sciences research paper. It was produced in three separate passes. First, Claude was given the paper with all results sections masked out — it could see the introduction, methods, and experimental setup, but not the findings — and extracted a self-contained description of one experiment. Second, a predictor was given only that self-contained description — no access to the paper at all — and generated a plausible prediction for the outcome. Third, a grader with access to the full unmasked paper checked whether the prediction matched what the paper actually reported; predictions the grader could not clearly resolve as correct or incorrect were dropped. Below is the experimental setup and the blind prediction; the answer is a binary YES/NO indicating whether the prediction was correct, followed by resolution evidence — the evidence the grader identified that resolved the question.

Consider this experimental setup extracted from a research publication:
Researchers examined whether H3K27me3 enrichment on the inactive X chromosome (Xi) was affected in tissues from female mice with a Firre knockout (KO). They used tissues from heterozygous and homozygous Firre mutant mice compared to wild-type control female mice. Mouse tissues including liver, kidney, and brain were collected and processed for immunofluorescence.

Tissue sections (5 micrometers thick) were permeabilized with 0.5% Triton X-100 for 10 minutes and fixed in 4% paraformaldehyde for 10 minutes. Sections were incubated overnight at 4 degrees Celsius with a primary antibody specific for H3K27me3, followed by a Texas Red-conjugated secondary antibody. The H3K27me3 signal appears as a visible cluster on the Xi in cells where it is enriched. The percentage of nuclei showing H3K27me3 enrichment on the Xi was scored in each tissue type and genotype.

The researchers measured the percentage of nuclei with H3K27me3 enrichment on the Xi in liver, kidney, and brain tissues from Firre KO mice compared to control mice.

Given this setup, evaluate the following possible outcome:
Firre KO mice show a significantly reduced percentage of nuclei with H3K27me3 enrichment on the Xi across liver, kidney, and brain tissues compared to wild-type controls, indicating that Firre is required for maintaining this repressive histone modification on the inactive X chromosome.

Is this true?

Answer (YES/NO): NO